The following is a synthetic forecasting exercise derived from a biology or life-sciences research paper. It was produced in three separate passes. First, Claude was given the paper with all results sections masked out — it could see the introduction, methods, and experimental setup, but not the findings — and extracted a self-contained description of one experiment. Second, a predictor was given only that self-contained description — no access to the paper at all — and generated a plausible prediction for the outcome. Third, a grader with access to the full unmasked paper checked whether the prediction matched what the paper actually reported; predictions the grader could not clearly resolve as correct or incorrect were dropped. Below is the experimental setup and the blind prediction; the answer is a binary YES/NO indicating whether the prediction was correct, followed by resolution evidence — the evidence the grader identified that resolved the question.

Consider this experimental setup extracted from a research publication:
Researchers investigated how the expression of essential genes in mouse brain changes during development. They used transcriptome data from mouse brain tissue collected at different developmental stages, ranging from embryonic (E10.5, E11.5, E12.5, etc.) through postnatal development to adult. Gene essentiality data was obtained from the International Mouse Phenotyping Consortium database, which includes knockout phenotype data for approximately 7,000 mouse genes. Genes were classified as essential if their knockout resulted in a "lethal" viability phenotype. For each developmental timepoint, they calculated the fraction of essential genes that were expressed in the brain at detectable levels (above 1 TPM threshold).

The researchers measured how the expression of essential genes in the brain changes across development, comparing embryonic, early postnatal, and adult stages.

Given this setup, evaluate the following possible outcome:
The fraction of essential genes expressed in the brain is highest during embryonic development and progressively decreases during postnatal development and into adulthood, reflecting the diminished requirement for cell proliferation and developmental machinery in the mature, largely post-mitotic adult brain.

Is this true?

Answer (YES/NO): YES